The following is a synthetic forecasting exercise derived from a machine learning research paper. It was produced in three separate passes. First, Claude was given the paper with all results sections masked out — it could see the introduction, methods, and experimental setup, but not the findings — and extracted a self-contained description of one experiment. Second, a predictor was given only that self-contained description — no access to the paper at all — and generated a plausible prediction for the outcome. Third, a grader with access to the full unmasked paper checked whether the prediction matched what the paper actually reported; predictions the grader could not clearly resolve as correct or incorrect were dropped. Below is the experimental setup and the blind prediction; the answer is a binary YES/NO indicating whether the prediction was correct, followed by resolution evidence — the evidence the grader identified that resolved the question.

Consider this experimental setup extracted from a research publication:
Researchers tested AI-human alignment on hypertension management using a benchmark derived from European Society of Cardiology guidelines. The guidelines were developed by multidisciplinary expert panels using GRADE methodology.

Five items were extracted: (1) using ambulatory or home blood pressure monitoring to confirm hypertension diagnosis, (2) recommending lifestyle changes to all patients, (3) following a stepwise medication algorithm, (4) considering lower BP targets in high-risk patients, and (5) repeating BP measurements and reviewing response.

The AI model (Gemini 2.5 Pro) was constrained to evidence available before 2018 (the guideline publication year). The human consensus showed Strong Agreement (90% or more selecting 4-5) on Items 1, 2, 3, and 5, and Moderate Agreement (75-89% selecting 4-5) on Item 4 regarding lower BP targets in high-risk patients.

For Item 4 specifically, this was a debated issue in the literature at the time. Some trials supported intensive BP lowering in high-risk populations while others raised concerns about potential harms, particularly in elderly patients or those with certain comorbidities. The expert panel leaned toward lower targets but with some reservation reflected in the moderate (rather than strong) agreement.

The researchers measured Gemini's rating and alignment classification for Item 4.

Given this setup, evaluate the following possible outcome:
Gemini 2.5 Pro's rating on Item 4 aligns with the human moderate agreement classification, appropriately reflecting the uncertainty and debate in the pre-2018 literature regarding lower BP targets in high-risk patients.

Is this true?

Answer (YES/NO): NO